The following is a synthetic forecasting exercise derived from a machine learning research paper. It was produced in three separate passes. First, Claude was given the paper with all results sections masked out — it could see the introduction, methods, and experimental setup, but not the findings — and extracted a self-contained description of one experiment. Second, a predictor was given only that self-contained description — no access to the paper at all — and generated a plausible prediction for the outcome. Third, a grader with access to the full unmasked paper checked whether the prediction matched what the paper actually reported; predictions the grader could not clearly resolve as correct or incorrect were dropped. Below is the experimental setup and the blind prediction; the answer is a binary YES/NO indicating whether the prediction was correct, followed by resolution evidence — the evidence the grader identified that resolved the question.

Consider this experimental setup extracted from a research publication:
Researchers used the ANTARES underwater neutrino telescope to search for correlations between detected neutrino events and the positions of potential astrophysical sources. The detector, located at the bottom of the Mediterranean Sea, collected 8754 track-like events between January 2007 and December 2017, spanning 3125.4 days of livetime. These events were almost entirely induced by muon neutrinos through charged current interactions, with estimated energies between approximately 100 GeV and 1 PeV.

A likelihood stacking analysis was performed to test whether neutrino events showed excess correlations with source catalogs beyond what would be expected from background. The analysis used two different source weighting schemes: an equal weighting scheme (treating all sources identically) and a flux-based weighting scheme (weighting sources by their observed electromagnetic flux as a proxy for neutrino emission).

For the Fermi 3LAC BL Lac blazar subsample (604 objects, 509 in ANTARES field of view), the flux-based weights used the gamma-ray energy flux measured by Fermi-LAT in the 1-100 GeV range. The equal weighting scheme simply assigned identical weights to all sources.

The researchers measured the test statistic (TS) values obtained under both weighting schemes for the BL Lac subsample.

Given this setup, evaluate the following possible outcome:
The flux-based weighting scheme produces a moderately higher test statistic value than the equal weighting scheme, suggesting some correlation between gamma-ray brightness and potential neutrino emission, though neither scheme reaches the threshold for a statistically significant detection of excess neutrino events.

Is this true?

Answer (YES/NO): NO